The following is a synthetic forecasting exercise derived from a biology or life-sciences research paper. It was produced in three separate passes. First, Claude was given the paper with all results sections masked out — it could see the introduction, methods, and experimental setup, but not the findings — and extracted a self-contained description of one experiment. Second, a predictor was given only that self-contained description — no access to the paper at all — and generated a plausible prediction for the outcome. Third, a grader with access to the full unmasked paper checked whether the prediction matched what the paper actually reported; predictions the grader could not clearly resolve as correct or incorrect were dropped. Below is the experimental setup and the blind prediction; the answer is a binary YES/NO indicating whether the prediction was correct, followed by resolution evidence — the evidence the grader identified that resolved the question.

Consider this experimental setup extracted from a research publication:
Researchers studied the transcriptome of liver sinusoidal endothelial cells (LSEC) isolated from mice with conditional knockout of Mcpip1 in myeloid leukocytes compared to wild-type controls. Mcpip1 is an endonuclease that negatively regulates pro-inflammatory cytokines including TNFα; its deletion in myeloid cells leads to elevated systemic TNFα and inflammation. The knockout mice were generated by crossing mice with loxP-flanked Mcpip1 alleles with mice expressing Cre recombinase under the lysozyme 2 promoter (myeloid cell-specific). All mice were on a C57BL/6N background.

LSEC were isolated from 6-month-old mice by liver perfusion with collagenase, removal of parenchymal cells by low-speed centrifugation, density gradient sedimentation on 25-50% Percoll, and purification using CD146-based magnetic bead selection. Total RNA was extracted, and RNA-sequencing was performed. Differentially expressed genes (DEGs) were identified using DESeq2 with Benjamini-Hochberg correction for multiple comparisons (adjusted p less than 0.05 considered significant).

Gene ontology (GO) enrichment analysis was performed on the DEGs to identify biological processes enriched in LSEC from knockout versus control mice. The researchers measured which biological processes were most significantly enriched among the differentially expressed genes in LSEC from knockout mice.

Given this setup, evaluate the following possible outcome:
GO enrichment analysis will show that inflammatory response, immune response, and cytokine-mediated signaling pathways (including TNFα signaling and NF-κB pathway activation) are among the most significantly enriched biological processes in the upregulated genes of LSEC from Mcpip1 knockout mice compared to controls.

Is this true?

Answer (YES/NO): NO